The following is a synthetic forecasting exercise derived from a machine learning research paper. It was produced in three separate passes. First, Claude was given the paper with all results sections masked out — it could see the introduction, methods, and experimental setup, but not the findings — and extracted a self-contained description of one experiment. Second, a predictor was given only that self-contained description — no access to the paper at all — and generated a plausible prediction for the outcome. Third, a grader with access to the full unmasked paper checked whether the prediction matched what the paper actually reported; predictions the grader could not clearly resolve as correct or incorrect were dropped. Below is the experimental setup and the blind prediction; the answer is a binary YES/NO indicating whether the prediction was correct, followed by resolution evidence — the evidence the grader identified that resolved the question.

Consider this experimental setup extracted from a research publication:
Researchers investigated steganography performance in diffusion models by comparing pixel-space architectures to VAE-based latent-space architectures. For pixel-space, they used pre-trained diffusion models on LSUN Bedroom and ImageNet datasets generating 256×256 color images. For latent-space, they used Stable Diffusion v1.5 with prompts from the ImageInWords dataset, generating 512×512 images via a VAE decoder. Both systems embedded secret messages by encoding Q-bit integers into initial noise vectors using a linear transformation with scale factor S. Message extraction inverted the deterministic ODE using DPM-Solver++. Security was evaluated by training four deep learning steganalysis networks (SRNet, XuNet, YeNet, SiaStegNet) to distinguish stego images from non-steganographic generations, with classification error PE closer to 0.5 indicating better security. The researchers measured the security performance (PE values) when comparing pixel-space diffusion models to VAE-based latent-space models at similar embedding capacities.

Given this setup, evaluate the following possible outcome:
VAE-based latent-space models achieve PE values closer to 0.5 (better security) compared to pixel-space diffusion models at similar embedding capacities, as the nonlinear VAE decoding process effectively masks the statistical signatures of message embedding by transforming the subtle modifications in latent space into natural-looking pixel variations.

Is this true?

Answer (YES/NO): NO